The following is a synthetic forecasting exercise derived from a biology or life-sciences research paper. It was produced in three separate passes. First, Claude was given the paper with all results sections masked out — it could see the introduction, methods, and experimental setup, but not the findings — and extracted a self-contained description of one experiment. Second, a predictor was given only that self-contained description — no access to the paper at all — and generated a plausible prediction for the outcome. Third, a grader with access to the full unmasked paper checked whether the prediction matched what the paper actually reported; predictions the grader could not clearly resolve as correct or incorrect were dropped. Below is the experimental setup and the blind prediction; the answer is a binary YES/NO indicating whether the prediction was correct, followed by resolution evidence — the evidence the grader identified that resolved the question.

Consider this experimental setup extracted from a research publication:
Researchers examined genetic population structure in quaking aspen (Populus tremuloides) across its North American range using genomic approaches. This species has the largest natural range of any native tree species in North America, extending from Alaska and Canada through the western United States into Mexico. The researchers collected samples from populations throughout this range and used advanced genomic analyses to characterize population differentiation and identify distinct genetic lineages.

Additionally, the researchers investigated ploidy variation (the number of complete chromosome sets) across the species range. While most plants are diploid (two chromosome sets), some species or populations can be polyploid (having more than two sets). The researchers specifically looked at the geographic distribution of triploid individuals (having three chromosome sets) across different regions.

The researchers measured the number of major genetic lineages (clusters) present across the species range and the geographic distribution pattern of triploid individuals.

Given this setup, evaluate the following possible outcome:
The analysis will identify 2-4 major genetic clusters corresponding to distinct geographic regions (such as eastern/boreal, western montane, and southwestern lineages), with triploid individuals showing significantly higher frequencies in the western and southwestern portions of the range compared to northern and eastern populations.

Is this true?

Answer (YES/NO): NO